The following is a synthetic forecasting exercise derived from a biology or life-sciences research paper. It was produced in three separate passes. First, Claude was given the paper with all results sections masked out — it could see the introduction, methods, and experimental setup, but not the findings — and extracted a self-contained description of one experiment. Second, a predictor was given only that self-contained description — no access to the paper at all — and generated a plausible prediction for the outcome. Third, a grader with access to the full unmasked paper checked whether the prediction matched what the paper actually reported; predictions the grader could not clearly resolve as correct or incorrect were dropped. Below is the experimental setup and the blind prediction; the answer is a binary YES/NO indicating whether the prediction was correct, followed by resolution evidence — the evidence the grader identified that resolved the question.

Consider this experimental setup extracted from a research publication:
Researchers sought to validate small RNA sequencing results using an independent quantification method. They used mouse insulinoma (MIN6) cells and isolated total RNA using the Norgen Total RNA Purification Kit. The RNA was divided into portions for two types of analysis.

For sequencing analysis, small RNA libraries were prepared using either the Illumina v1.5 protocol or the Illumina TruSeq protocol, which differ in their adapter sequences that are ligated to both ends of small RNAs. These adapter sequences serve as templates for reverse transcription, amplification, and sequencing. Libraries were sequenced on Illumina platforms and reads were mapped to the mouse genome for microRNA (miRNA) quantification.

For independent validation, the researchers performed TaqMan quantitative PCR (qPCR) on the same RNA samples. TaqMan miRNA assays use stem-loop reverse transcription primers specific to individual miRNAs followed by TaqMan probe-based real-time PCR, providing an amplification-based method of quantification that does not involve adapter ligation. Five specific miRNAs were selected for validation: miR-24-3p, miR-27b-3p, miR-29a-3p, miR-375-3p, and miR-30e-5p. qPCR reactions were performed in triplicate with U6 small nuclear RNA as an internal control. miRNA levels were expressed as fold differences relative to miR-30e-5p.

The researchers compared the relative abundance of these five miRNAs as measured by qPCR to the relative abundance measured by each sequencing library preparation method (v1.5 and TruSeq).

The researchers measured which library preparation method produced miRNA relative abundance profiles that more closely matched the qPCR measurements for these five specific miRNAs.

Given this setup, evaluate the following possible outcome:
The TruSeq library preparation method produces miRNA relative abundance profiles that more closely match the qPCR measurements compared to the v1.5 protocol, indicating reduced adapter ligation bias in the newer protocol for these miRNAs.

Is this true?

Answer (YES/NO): NO